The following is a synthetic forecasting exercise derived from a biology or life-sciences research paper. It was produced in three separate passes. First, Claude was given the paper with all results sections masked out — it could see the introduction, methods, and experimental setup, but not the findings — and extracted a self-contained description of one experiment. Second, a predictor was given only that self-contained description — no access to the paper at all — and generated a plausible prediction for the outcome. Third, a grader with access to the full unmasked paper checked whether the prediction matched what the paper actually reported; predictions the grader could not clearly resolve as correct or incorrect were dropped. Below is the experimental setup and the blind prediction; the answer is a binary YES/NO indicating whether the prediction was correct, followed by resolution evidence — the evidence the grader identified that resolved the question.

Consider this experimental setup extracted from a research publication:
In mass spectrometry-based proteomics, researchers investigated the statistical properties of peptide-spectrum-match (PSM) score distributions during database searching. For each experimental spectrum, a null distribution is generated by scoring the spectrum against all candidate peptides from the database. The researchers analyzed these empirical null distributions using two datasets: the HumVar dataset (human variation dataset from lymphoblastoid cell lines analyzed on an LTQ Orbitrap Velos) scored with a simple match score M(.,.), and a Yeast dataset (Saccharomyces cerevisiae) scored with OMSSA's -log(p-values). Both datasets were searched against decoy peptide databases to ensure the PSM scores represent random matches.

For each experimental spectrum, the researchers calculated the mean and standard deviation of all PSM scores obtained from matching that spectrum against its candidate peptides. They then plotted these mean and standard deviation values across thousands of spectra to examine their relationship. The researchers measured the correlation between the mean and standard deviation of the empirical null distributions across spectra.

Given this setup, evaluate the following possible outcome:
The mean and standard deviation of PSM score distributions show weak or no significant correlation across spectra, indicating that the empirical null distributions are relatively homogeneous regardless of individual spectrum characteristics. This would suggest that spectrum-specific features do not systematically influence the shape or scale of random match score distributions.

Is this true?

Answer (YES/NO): NO